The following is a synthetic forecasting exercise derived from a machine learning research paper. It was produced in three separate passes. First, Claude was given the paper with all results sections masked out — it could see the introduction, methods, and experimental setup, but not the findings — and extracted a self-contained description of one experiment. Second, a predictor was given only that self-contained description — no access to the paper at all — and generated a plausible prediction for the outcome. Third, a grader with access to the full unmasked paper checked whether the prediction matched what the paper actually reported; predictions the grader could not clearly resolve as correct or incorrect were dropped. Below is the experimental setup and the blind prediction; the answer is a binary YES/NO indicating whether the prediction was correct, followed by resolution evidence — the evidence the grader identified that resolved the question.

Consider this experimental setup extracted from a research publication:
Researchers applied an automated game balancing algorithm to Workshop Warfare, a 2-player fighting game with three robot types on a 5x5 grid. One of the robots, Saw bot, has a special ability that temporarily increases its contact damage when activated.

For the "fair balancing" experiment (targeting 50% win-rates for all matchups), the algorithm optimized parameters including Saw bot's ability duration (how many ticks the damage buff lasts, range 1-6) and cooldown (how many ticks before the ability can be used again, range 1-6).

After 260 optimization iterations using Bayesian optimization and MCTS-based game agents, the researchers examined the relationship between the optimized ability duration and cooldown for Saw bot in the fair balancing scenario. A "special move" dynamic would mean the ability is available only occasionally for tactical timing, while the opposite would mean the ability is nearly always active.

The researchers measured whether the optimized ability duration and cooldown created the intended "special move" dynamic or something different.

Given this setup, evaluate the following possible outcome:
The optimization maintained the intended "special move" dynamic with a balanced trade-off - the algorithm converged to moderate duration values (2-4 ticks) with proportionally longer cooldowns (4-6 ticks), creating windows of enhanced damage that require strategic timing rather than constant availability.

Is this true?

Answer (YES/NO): NO